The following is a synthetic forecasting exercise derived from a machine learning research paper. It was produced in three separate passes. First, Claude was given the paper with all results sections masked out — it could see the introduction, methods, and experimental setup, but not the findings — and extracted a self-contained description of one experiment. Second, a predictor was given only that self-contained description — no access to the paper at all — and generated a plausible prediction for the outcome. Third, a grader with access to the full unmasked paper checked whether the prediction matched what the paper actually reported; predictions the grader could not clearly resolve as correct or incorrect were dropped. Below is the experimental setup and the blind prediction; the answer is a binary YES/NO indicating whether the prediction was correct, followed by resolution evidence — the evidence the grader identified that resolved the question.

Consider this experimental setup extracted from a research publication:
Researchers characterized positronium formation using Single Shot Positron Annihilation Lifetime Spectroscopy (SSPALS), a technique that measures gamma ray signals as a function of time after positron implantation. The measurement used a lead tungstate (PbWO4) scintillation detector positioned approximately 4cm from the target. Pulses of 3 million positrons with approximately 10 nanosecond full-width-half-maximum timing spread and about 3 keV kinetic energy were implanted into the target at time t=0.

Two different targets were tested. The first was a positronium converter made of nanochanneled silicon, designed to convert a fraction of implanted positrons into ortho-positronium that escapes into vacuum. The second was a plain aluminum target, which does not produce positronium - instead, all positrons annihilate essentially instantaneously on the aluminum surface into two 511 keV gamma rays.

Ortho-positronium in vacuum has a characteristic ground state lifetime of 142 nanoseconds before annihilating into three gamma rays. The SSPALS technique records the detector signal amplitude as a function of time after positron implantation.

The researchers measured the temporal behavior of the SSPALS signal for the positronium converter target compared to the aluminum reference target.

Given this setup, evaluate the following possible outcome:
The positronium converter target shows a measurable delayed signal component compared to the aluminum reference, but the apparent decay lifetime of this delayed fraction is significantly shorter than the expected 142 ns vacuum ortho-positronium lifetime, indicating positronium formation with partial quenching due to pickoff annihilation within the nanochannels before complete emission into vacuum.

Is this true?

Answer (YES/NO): NO